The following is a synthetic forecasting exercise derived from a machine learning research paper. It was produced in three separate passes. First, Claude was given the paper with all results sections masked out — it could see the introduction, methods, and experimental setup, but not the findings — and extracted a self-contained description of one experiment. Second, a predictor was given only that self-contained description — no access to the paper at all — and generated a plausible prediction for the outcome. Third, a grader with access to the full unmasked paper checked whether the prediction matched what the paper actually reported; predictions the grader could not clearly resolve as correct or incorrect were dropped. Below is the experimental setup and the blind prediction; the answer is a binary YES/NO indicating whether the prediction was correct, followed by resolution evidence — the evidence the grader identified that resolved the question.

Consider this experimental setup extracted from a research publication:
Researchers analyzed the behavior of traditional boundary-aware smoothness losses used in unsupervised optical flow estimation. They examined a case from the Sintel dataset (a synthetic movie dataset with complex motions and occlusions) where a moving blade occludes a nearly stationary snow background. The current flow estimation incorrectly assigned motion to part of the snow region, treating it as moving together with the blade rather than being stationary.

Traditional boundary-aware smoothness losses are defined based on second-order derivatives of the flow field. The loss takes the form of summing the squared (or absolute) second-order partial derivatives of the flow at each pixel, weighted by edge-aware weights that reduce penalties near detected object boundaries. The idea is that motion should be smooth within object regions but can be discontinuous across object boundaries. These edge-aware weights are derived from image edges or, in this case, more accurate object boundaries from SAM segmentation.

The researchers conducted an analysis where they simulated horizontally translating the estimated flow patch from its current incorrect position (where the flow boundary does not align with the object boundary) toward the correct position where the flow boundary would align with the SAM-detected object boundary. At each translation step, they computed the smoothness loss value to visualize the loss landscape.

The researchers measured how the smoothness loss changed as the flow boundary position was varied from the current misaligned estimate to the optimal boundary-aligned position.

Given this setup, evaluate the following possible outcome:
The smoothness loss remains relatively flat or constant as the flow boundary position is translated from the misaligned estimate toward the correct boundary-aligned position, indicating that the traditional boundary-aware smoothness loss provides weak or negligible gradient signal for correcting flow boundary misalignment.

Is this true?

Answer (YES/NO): NO